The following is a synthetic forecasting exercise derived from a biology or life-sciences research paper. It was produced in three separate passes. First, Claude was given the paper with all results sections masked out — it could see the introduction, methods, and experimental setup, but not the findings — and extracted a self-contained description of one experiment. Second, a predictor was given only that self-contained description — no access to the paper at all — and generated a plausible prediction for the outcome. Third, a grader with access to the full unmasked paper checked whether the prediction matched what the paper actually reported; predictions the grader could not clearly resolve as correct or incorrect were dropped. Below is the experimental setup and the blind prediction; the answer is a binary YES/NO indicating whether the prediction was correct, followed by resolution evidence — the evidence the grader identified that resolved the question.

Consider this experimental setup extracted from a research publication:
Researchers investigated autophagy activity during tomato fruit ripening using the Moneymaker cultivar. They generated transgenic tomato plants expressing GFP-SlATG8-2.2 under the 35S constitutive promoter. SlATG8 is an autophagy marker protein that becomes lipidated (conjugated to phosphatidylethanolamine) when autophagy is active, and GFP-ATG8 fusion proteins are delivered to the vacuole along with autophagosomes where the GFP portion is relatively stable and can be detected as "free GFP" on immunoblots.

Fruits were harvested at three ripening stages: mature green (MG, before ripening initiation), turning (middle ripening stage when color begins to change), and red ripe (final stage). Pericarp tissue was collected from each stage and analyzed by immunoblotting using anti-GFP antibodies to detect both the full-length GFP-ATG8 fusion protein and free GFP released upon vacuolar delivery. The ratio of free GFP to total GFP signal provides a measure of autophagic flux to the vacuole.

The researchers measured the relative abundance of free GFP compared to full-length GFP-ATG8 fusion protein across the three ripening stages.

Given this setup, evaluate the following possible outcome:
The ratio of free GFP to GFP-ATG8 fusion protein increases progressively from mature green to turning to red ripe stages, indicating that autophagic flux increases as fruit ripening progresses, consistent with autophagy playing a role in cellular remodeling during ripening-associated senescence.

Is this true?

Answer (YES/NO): NO